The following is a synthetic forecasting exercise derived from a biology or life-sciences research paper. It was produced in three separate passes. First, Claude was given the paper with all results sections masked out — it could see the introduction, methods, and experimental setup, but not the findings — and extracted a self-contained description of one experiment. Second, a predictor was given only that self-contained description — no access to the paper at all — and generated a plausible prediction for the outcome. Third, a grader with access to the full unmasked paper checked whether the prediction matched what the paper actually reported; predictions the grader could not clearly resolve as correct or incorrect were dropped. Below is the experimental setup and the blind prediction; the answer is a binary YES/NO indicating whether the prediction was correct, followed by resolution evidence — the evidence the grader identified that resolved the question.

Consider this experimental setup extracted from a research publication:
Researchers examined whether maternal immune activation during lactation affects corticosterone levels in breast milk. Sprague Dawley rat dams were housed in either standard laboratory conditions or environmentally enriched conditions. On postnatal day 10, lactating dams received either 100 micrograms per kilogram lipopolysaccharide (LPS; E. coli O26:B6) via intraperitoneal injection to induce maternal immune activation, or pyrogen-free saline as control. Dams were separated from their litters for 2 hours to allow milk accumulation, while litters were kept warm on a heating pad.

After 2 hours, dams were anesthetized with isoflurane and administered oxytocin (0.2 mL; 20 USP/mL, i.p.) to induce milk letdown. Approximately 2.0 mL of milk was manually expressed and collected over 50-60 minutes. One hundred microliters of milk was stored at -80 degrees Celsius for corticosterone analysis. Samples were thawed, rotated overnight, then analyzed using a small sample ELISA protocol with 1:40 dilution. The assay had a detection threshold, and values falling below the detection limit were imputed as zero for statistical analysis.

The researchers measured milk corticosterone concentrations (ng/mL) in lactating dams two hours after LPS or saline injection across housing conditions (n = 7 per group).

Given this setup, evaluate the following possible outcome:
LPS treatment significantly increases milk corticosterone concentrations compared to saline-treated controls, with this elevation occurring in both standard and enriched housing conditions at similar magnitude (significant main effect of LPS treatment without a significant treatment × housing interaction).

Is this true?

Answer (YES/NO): YES